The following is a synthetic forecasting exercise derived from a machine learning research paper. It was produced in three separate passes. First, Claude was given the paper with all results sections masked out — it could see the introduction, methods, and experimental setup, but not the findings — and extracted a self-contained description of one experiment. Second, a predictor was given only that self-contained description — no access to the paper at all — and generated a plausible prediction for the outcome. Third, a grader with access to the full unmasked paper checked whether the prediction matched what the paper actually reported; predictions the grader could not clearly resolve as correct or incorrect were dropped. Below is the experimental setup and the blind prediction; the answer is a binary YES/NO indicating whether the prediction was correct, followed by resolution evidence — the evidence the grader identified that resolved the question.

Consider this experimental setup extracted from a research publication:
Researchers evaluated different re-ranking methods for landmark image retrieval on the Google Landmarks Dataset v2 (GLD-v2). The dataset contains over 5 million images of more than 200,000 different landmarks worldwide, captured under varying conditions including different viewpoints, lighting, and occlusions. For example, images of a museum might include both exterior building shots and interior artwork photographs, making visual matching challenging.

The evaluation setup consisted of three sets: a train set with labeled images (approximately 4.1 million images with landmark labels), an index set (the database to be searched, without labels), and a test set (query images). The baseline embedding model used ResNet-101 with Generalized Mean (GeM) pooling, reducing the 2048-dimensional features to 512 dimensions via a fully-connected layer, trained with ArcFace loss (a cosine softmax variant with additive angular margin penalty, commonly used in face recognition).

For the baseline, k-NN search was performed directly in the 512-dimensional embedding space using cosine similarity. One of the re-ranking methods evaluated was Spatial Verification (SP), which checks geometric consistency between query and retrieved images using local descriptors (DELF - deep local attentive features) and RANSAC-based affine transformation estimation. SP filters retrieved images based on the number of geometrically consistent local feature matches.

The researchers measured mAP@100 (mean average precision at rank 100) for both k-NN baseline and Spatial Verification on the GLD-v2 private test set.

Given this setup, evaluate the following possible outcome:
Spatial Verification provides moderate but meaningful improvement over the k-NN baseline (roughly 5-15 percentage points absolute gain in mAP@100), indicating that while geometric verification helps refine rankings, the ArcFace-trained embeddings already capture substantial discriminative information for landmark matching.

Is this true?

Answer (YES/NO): NO